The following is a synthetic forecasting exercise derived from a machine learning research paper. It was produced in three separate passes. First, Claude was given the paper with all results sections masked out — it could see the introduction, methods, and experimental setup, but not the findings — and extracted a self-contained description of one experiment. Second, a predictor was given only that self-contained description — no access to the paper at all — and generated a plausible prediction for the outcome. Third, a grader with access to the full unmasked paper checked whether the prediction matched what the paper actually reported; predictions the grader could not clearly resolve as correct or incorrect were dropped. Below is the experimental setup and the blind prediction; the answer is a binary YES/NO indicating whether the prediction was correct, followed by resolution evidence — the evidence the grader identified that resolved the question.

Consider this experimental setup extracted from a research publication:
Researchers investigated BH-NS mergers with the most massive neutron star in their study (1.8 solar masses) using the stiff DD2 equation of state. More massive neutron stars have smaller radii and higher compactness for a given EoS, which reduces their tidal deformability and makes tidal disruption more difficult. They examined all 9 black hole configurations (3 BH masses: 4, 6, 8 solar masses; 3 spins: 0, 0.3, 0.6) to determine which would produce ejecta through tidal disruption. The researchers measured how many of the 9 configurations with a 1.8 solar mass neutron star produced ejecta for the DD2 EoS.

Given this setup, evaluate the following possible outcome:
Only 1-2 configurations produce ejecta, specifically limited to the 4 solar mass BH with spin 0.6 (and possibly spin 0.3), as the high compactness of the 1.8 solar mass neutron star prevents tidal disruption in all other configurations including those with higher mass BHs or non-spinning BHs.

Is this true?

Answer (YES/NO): NO